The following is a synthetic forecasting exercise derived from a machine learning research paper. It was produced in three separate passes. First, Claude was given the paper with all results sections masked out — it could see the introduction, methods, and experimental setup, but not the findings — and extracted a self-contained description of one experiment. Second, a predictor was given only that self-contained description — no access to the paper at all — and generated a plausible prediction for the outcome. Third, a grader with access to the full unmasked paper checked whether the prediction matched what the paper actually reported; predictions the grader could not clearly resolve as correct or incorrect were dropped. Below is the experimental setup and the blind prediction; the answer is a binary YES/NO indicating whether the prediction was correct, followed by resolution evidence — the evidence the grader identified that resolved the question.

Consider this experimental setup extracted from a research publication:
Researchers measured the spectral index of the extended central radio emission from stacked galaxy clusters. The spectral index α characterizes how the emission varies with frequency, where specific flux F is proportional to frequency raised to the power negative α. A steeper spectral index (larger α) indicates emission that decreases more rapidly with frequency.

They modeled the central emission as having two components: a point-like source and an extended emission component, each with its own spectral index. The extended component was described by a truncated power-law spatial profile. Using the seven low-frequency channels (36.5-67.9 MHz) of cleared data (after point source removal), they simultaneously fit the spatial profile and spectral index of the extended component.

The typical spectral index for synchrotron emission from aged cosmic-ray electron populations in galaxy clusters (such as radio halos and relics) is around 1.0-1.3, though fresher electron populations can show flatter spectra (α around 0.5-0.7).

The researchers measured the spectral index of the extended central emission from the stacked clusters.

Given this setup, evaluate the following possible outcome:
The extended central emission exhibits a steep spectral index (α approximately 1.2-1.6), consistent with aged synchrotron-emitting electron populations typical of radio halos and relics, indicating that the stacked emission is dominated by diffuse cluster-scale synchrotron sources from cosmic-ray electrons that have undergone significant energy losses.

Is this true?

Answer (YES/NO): NO